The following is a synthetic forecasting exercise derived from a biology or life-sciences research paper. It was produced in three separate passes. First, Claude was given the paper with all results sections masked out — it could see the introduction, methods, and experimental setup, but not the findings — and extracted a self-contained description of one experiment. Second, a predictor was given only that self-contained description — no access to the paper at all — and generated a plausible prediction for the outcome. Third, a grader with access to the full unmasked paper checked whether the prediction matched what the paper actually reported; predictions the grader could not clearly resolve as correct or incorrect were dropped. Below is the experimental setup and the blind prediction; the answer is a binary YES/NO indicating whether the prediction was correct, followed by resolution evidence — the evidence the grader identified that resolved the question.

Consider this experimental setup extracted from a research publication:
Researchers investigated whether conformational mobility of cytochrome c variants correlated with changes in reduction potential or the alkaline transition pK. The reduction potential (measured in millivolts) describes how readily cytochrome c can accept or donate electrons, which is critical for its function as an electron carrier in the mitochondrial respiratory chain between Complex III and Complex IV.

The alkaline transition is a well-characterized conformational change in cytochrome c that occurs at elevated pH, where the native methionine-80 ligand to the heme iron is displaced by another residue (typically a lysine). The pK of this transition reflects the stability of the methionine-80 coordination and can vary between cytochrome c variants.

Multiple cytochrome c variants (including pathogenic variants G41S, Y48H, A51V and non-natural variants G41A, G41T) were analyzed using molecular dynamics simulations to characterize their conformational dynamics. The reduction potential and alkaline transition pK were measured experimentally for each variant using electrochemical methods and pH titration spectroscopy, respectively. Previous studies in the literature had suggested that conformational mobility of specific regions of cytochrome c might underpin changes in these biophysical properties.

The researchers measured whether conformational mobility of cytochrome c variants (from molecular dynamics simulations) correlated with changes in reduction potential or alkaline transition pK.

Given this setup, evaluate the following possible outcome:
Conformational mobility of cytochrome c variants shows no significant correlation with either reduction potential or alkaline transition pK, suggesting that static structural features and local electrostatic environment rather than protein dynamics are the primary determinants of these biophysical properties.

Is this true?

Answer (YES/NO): YES